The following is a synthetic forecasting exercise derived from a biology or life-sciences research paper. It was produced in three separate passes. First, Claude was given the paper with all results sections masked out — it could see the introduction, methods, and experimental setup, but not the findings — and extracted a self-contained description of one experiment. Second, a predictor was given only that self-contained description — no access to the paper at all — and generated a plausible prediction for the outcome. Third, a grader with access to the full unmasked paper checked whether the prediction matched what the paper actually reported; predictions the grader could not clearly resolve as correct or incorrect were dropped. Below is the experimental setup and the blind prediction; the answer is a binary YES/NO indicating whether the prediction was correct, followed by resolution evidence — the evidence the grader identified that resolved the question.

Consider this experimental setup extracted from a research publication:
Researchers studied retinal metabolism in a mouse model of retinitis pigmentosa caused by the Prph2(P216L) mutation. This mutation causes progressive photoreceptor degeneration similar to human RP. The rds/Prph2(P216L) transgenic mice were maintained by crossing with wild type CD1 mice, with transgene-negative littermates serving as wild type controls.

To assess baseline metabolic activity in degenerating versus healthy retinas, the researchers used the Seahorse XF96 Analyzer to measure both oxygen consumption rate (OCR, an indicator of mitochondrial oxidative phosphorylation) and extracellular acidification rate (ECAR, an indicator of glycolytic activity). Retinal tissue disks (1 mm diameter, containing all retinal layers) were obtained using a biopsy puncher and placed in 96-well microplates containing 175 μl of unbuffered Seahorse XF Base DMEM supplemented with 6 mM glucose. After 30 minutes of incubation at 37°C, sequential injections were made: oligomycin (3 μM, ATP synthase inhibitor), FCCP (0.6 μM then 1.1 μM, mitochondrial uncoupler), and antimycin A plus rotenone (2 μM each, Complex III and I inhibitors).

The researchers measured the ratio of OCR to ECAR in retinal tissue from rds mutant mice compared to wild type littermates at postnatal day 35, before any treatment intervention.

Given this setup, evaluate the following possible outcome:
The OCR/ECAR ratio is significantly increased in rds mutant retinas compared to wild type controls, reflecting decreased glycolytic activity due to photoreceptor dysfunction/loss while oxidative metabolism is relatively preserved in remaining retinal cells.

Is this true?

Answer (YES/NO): NO